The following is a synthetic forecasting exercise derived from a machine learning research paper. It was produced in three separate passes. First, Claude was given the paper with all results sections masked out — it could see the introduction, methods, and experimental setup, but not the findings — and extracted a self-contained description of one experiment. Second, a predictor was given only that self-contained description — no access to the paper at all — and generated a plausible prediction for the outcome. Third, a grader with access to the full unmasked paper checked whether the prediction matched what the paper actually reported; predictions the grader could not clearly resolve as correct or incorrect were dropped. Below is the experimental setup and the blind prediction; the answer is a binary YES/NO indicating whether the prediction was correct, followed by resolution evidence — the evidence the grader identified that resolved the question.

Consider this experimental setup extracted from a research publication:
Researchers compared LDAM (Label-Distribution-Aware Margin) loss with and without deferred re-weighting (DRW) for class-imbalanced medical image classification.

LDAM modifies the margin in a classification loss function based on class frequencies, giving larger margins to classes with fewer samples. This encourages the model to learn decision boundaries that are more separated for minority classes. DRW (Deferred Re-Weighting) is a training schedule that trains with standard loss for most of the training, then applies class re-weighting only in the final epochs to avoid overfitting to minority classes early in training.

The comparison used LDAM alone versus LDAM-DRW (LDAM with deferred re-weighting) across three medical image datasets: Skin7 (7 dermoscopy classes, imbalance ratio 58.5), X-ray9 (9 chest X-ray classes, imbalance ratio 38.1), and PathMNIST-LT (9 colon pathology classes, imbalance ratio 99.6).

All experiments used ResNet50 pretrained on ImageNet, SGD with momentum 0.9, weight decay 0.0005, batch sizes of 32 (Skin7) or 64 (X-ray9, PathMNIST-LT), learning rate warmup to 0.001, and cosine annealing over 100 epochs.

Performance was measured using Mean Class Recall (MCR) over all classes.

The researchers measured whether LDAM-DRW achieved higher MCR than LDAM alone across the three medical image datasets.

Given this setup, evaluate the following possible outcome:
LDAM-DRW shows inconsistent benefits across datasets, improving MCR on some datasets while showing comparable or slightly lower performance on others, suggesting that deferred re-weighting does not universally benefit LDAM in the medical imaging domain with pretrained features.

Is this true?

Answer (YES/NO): NO